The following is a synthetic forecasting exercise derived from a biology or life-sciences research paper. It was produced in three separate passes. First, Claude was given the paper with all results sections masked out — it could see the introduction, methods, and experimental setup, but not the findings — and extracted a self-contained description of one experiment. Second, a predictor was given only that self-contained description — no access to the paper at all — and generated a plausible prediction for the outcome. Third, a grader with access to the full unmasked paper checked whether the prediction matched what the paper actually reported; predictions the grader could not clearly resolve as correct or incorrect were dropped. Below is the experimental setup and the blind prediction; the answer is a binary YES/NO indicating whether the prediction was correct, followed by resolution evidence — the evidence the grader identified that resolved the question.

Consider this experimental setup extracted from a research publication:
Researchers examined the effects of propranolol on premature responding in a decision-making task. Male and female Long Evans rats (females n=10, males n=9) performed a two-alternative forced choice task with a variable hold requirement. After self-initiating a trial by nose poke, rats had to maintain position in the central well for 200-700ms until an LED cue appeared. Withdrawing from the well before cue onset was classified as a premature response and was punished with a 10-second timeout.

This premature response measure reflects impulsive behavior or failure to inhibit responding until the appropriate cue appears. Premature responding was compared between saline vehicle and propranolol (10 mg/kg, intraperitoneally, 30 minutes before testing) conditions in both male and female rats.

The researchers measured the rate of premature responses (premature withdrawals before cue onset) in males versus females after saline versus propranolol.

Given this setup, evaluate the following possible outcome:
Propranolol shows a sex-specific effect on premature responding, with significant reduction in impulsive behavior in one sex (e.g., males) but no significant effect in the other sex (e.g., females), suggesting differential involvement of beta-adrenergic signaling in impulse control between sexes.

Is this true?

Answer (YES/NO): NO